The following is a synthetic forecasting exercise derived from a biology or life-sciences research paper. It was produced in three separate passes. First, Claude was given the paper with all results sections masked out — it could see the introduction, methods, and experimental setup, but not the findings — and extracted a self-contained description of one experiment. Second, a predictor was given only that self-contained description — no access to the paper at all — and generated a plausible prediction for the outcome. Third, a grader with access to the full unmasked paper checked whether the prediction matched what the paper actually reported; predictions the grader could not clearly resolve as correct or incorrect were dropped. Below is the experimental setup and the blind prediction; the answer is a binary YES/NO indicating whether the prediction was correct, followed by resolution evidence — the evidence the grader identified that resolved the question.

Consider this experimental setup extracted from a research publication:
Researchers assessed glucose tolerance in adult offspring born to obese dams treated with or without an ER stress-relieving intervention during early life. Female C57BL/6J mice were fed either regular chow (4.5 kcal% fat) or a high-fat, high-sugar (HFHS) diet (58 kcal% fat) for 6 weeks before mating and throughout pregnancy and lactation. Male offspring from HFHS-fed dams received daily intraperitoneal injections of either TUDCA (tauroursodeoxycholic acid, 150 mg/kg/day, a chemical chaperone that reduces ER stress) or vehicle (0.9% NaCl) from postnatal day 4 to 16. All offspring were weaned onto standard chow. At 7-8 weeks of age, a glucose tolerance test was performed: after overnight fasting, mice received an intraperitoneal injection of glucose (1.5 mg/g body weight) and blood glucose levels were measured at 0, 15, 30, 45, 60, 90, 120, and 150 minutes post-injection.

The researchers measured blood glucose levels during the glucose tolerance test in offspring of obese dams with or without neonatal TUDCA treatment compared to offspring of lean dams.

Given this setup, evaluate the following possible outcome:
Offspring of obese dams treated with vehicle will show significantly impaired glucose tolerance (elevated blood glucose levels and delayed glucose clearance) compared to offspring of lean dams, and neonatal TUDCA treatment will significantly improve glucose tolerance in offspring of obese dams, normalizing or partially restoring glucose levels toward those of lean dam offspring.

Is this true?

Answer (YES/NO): YES